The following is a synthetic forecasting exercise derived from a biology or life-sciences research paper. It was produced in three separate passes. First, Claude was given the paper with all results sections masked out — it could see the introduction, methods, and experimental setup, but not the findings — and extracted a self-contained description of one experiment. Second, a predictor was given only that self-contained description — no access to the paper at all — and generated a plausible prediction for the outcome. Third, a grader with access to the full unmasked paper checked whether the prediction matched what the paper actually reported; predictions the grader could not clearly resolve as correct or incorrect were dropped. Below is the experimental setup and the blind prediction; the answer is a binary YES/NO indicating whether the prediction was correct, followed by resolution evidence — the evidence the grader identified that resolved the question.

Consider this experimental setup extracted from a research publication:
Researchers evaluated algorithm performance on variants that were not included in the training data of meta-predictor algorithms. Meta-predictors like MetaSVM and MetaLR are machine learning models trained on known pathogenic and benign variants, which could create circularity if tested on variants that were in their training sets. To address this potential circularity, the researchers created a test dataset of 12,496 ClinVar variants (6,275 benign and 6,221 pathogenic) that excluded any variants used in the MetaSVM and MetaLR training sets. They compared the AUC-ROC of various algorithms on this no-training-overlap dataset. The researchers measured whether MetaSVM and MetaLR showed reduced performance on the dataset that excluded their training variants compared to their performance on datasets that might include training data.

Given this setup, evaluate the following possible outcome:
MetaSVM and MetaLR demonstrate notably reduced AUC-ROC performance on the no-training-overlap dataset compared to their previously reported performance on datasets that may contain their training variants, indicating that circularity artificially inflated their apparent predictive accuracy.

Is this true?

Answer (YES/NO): NO